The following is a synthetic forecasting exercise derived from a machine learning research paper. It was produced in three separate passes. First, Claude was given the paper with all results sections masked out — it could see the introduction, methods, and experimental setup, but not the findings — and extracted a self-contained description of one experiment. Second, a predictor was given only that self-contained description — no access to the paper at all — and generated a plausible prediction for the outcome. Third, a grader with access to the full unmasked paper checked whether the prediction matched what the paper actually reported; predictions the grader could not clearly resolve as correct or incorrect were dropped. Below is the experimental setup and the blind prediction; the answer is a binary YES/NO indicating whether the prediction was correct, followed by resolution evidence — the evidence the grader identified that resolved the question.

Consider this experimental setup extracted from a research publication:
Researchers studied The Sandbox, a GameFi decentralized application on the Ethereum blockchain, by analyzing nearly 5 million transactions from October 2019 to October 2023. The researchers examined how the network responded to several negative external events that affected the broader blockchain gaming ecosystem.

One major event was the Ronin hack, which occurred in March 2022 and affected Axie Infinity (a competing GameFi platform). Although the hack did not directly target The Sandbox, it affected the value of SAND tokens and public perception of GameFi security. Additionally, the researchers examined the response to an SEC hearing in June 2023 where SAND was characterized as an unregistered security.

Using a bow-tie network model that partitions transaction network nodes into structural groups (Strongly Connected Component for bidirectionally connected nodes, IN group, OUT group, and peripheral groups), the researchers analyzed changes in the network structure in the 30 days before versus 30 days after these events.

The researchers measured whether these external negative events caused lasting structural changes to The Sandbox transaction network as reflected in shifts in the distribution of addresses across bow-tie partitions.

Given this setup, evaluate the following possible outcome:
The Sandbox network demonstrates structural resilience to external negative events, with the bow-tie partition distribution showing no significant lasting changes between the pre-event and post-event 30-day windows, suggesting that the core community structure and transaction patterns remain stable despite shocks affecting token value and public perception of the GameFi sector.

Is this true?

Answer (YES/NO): NO